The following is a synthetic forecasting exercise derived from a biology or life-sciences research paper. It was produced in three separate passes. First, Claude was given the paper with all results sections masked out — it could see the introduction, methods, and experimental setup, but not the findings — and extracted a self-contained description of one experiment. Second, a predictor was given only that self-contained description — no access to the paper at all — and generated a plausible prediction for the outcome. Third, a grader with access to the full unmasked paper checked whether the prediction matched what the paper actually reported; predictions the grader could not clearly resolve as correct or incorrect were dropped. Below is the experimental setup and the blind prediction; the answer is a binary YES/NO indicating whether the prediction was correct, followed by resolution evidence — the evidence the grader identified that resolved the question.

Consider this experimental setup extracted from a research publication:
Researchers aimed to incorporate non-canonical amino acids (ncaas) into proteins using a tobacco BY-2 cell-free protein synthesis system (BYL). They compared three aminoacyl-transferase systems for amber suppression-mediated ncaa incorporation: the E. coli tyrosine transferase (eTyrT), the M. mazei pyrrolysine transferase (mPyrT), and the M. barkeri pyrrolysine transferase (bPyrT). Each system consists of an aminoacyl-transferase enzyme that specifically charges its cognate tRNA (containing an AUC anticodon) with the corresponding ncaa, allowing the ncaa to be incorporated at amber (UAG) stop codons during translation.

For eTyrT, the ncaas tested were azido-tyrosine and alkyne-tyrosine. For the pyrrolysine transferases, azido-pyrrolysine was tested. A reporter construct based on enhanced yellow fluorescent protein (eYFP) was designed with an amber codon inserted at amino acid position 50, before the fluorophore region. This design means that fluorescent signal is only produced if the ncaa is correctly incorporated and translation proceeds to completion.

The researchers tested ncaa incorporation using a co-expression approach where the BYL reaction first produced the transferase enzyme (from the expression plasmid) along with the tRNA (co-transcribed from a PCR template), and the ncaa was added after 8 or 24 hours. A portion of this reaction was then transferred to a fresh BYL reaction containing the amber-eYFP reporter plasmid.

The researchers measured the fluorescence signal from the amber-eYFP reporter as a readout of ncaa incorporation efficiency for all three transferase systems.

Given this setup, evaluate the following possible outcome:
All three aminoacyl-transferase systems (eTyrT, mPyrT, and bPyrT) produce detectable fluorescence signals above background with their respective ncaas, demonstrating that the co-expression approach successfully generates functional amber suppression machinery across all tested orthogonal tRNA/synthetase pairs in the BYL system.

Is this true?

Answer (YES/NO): NO